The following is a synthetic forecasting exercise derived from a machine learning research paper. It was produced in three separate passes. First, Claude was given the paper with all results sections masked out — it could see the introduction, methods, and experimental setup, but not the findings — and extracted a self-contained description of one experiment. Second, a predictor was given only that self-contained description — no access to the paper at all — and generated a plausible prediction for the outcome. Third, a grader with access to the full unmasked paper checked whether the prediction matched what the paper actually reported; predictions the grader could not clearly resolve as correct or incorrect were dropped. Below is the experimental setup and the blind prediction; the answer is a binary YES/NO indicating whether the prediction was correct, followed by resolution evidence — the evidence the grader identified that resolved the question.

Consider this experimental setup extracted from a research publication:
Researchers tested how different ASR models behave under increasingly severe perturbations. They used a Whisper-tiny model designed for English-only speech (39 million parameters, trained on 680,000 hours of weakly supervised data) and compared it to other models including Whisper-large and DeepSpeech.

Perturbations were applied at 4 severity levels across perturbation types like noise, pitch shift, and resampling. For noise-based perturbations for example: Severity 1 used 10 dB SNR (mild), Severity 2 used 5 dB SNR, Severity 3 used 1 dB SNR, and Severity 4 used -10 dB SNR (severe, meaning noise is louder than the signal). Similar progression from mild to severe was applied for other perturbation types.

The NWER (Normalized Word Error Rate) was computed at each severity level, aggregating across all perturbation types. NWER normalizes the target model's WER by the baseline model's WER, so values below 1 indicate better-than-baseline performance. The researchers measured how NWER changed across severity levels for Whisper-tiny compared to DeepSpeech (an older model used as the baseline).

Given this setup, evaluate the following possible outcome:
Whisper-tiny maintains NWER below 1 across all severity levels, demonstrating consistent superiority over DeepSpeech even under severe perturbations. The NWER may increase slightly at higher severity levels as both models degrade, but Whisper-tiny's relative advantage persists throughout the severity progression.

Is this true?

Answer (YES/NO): NO